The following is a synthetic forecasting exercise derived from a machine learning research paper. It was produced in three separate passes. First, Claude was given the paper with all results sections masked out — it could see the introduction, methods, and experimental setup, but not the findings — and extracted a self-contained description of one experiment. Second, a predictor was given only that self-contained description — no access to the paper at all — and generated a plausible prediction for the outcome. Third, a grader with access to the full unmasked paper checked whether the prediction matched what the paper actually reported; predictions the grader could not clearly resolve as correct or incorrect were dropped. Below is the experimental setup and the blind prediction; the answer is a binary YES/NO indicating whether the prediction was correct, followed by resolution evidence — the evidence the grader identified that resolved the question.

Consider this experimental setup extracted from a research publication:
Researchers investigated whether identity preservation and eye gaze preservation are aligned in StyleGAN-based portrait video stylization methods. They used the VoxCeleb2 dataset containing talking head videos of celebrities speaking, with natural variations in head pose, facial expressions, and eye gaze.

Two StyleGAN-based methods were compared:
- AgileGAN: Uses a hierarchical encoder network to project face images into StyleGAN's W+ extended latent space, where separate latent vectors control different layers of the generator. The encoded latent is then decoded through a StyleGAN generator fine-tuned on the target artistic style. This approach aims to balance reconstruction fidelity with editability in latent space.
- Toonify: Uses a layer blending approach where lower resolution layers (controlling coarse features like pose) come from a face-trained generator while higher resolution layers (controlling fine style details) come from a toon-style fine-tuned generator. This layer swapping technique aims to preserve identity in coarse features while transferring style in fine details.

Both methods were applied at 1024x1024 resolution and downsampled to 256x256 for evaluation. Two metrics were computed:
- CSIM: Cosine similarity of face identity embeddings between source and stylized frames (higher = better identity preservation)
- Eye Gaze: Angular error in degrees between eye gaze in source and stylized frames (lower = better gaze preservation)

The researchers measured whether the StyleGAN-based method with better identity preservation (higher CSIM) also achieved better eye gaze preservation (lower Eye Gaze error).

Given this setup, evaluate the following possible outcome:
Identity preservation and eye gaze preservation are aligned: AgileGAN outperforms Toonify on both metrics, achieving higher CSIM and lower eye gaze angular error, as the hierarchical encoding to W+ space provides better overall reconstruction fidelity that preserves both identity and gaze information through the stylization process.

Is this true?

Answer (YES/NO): NO